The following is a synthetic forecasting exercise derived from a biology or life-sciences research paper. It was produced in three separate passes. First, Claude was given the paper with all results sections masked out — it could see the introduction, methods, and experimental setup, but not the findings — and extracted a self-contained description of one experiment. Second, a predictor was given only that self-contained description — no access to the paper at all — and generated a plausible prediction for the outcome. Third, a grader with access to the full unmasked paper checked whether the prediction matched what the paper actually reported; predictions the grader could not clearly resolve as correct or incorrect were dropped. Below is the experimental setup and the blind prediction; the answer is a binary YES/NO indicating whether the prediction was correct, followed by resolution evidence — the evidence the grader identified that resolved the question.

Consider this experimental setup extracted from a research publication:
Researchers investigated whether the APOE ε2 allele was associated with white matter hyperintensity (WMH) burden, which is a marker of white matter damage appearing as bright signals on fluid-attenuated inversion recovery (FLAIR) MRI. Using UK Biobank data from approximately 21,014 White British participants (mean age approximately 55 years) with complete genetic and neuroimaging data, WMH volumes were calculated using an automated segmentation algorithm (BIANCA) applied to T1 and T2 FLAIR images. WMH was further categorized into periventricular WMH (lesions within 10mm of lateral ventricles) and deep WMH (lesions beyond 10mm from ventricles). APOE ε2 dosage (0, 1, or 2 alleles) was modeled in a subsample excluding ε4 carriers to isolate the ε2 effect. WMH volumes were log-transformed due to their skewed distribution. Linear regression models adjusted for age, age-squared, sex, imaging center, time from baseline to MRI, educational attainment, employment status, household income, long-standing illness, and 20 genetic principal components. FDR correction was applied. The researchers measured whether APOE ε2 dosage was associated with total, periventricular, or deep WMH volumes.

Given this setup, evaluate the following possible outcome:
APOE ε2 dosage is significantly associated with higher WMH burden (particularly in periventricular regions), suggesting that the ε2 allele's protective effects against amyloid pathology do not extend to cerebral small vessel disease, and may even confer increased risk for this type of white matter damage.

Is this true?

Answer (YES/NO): NO